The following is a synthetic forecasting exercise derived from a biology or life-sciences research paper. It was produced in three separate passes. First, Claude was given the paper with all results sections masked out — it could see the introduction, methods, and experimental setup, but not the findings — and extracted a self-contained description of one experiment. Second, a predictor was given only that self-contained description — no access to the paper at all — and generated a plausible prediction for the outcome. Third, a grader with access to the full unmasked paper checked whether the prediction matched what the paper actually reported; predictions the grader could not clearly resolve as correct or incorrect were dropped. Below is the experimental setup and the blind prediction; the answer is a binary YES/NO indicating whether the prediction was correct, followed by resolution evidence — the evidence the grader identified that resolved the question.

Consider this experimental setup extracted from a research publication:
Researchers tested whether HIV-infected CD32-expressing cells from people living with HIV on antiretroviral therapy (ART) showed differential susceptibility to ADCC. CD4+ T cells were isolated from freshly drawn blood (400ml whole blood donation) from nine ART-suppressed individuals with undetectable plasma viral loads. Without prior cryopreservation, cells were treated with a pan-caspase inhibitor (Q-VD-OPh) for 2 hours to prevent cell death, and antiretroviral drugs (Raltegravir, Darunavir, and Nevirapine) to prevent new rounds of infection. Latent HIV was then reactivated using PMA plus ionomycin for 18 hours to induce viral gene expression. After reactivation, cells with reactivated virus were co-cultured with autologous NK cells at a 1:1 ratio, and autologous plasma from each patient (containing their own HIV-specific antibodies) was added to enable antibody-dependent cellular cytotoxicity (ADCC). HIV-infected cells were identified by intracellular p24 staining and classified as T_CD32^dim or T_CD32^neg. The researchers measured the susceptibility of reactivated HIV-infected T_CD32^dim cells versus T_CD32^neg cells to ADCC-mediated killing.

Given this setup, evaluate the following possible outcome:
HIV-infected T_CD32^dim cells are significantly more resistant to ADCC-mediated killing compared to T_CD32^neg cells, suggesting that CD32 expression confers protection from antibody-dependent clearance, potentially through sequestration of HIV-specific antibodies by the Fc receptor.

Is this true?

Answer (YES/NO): YES